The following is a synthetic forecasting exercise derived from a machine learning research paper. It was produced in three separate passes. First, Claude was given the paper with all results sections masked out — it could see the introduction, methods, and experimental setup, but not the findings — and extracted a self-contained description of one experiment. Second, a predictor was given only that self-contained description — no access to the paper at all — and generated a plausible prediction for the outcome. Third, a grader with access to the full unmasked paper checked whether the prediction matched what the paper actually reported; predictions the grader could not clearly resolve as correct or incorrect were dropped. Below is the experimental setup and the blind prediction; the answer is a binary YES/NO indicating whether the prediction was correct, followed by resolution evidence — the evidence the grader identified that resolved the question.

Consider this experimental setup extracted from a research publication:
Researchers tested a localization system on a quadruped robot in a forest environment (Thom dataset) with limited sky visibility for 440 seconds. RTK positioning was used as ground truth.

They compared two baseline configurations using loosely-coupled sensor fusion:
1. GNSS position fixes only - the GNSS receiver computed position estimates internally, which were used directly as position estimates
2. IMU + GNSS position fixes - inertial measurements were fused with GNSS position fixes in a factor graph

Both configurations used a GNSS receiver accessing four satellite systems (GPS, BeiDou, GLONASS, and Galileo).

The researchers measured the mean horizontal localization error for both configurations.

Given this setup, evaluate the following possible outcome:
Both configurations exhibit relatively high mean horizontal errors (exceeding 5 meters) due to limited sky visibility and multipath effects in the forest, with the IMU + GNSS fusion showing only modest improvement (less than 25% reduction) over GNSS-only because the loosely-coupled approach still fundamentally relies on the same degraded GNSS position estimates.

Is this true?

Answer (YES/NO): YES